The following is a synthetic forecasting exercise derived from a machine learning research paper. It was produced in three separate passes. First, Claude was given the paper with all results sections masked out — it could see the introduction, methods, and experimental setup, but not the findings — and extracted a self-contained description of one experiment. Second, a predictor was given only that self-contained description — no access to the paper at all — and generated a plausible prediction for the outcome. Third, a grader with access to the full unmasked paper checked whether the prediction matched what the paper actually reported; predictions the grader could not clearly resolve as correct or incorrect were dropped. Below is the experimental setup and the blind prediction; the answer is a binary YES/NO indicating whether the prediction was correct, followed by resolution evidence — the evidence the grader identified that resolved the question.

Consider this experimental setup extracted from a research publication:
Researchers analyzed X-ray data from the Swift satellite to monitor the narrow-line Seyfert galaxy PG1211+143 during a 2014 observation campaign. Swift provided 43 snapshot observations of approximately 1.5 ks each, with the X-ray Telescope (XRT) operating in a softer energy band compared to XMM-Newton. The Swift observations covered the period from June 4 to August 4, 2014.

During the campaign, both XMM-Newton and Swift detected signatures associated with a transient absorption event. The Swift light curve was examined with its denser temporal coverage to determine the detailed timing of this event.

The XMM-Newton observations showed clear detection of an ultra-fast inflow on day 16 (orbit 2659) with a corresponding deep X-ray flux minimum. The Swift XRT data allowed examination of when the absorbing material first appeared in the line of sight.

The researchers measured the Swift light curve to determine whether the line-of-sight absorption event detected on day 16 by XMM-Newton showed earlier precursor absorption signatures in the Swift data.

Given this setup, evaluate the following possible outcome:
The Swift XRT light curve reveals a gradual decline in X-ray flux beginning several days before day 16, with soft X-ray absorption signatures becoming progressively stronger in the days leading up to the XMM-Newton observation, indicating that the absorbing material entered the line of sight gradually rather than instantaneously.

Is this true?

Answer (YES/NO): YES